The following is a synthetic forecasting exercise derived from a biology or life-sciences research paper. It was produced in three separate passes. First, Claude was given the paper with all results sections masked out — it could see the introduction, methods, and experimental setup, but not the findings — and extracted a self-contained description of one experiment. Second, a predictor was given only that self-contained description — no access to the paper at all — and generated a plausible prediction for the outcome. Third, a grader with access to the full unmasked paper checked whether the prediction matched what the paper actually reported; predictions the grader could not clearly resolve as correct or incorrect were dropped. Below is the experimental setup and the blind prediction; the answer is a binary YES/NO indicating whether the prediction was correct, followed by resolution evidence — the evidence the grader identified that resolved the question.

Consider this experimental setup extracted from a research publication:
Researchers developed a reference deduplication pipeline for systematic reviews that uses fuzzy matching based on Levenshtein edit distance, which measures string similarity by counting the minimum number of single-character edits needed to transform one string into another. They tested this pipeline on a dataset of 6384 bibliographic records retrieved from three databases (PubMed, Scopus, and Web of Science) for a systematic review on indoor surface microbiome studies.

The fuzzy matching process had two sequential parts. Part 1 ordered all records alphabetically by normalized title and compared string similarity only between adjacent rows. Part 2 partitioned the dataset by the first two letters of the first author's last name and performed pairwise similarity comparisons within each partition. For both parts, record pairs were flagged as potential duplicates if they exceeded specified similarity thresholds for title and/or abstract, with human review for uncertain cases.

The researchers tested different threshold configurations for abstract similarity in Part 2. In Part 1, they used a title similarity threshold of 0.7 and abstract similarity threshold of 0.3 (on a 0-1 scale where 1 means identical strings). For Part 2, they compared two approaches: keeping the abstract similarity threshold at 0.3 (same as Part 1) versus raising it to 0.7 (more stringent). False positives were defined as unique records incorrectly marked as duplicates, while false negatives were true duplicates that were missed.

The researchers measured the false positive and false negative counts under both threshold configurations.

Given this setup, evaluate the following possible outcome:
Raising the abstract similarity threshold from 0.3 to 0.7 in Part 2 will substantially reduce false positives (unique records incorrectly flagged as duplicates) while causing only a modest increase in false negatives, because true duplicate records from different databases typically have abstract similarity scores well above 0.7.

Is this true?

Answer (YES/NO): YES